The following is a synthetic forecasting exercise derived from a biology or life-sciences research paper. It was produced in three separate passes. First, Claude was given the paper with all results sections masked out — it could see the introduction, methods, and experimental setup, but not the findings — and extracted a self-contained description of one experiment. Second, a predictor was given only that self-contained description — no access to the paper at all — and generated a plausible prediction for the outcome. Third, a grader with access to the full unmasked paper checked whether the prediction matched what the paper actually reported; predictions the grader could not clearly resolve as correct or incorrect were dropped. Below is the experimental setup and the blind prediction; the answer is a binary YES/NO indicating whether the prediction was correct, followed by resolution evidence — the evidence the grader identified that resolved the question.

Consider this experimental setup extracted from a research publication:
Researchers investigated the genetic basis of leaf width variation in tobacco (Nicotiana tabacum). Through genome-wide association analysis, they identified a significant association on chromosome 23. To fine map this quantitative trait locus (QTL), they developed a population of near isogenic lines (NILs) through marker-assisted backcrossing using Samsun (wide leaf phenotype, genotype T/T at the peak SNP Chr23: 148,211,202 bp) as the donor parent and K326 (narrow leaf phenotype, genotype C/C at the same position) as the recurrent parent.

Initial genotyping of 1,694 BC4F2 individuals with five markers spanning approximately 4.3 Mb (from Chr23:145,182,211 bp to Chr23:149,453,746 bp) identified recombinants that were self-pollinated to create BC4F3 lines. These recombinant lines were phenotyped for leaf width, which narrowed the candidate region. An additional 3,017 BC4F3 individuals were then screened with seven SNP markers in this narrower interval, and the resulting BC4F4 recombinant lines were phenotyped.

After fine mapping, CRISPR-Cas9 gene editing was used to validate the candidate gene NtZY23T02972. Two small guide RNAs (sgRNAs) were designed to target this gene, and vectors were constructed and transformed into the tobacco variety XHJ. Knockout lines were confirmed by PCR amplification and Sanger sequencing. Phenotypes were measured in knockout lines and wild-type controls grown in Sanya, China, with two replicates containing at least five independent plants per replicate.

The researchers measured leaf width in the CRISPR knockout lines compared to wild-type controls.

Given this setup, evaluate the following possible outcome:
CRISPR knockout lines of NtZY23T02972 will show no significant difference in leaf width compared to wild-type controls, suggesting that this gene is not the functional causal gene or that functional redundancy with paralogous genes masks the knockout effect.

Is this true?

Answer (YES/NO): NO